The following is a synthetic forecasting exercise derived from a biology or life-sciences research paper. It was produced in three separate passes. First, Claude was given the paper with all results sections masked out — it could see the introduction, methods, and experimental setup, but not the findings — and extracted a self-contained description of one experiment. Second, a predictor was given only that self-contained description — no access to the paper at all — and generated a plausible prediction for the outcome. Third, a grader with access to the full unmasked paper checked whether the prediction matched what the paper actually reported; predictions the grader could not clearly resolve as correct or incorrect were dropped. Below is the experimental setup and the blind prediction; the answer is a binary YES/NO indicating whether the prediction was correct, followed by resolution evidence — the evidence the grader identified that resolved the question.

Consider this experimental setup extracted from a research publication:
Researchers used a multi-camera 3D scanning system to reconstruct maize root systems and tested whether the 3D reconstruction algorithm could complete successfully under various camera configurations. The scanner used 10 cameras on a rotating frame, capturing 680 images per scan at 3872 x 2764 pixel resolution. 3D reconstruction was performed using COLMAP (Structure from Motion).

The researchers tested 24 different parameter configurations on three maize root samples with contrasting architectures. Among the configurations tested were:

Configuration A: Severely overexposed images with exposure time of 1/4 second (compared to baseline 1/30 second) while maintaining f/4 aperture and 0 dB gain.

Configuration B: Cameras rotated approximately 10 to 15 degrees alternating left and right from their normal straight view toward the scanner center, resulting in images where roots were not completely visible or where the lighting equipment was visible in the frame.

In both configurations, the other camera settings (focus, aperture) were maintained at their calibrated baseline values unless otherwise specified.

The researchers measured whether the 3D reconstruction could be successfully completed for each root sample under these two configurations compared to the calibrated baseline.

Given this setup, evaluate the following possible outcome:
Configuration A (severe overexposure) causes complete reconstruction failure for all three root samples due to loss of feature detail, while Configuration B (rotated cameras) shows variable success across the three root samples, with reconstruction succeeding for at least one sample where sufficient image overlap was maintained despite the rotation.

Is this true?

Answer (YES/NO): NO